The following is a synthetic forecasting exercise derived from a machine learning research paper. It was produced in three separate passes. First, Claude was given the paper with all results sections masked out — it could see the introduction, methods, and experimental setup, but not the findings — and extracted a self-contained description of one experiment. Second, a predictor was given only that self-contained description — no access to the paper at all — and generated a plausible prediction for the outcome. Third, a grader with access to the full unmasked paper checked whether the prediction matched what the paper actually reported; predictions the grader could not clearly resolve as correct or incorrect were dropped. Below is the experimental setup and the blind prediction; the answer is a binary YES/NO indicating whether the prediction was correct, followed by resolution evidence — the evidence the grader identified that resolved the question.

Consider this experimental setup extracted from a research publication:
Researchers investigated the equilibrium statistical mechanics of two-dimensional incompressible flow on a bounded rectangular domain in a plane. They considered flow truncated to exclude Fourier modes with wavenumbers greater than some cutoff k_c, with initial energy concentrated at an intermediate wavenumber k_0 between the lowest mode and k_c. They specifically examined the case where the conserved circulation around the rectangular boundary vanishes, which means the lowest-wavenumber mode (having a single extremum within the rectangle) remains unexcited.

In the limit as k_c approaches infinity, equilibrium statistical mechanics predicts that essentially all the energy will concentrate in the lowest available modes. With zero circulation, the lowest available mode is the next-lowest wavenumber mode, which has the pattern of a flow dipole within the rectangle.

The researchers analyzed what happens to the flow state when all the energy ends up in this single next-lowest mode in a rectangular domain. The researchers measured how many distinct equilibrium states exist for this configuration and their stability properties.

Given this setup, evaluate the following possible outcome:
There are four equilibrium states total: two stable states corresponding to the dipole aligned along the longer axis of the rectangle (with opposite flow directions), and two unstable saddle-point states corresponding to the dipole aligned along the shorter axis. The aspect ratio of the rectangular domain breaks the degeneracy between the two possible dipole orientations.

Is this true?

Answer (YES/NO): NO